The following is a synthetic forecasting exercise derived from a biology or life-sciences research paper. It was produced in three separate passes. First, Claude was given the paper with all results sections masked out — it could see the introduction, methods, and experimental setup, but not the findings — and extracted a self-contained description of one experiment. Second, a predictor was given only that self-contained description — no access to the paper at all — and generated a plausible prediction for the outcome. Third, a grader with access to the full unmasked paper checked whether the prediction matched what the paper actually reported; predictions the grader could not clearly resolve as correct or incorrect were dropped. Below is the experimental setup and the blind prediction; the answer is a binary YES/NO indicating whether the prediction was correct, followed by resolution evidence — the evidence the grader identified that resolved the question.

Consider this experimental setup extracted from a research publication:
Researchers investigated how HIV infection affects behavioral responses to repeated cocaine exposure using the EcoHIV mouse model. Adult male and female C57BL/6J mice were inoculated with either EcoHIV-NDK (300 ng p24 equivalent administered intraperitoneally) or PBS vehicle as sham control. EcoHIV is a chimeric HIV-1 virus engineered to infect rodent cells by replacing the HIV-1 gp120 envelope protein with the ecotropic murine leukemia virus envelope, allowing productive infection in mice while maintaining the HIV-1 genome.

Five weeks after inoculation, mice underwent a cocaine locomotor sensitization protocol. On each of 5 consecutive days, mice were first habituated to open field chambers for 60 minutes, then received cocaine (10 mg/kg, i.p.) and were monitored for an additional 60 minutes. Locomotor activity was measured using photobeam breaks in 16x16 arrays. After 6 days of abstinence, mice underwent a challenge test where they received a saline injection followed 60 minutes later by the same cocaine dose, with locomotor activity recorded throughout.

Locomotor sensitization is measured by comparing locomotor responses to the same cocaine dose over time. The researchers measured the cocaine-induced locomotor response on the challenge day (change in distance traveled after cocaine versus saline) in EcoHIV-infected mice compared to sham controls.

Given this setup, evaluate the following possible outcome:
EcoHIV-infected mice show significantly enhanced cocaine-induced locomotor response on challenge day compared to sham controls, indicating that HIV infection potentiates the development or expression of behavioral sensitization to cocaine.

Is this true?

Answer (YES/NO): YES